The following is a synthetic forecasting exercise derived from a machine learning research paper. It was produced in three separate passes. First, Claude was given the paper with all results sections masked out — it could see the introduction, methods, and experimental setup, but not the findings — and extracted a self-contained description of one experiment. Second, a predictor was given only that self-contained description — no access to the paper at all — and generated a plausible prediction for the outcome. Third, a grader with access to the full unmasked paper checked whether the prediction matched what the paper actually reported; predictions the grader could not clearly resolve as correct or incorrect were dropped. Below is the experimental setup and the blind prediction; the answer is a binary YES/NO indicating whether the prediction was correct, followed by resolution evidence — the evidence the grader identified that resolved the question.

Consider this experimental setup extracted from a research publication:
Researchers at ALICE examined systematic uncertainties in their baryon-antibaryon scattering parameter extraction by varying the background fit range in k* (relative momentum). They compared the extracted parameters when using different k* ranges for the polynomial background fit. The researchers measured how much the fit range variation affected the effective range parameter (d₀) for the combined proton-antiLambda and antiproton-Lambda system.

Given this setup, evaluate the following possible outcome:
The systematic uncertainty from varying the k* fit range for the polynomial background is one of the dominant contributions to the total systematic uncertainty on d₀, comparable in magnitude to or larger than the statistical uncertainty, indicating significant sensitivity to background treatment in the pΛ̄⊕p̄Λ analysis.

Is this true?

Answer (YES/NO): YES